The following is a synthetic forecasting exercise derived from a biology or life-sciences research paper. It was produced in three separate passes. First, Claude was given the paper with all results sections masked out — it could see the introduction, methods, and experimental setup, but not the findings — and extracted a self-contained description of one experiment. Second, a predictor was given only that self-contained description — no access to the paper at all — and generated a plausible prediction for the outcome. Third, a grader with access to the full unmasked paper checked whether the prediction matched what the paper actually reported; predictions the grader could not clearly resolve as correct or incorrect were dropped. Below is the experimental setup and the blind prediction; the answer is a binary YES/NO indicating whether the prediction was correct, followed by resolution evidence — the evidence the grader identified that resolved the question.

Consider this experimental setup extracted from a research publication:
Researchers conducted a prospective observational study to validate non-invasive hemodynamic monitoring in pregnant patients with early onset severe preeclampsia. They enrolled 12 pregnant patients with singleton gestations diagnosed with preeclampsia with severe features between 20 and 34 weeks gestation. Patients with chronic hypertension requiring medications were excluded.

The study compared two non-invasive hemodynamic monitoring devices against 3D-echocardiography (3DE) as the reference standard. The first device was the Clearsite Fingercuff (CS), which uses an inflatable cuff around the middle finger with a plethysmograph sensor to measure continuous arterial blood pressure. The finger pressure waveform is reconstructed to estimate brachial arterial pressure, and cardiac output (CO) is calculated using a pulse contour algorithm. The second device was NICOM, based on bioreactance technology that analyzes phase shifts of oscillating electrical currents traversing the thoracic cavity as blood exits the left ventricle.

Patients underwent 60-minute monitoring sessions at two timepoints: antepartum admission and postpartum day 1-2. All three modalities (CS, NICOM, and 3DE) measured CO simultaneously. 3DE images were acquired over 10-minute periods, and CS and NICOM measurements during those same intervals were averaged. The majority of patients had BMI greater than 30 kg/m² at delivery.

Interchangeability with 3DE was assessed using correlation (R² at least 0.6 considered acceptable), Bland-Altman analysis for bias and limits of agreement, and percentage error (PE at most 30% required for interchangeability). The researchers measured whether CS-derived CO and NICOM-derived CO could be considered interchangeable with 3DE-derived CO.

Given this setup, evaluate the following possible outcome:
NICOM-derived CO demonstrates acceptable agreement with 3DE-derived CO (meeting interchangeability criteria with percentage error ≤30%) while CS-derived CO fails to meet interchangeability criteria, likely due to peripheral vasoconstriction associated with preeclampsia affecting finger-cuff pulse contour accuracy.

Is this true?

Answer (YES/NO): NO